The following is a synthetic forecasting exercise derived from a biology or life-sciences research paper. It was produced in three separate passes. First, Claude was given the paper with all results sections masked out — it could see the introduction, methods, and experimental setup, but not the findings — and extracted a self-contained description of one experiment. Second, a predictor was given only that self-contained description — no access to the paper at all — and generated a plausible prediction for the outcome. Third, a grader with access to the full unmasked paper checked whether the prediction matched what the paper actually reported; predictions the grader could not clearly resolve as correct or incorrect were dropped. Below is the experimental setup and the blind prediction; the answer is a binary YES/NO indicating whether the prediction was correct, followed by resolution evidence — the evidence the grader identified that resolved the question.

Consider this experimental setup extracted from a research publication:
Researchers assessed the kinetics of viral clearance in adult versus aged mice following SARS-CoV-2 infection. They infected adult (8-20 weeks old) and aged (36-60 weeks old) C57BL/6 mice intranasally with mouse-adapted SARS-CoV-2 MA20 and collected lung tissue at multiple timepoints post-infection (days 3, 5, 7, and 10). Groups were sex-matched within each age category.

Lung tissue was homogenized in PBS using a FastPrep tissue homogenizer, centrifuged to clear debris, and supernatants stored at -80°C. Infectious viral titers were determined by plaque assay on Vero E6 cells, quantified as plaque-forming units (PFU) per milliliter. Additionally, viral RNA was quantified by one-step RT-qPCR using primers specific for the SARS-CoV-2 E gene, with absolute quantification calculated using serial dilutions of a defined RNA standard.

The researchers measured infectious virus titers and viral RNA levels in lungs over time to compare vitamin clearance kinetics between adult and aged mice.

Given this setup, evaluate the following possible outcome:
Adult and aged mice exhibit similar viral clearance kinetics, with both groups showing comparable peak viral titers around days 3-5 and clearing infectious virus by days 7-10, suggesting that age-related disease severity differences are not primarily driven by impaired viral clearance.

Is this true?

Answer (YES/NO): NO